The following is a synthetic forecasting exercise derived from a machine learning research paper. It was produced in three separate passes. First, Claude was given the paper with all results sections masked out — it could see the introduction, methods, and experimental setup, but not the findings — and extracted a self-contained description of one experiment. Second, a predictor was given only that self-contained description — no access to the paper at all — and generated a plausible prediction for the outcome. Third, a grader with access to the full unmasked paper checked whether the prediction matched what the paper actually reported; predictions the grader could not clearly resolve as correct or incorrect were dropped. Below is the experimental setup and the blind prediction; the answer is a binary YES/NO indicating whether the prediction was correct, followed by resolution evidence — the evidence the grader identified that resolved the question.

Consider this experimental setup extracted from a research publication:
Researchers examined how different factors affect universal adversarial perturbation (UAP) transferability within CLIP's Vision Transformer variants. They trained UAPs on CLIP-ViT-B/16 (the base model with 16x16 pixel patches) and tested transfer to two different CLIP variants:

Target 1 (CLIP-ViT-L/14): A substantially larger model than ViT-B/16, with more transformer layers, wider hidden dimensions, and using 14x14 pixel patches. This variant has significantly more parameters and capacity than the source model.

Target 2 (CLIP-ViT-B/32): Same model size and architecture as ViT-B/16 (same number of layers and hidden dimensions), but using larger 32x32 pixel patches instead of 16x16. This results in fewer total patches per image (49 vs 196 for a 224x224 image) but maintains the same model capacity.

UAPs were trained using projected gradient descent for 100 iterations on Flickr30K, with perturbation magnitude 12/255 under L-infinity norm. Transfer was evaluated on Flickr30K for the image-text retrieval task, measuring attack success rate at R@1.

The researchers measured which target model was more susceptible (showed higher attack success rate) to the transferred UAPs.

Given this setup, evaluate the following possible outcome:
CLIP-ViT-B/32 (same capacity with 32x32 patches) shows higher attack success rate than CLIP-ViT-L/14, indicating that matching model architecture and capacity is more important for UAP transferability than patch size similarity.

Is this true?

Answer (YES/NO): YES